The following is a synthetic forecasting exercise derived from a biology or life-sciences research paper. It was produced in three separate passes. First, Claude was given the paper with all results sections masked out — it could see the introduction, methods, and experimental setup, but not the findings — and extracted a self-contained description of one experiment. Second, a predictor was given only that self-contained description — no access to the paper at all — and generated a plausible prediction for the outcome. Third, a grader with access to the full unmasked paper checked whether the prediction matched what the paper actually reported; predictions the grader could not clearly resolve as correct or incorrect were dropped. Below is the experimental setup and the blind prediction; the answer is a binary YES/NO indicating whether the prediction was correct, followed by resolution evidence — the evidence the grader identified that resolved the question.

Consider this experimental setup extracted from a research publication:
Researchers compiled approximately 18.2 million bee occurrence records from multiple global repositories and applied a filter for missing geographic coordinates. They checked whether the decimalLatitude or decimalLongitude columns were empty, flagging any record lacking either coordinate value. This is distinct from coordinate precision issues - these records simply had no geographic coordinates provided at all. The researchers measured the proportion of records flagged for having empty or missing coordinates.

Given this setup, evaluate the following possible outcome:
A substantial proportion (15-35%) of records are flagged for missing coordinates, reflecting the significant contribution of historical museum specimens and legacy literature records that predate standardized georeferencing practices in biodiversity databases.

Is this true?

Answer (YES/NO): YES